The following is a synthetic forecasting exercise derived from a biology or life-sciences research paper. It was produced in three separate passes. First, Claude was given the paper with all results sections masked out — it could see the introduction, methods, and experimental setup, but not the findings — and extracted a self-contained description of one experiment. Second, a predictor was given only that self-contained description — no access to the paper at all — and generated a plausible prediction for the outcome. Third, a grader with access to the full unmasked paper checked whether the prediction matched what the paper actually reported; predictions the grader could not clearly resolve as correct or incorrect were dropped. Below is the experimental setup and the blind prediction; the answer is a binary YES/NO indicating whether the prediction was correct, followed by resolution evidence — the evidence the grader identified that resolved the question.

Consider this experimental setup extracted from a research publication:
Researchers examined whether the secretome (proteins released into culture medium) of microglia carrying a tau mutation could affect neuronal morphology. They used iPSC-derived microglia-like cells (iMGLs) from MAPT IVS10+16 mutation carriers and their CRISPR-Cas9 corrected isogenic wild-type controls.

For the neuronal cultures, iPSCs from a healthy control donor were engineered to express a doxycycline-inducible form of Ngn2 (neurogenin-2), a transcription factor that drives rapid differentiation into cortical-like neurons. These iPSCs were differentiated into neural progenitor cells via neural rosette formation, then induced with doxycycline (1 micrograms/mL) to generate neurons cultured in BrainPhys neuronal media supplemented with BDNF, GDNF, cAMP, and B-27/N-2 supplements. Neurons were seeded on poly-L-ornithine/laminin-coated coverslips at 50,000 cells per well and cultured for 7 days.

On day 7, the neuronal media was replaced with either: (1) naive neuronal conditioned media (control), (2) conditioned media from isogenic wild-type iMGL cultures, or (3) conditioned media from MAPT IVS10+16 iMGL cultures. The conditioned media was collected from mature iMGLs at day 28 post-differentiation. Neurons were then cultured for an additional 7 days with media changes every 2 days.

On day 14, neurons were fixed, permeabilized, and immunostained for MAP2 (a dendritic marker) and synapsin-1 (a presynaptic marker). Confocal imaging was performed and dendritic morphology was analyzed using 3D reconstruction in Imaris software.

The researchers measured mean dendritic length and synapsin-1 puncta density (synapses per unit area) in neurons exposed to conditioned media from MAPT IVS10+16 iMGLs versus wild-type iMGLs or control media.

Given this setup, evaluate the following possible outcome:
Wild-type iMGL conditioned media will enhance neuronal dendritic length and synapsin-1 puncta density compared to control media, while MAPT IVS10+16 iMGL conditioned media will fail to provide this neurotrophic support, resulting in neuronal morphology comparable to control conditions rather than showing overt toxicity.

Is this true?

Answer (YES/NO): NO